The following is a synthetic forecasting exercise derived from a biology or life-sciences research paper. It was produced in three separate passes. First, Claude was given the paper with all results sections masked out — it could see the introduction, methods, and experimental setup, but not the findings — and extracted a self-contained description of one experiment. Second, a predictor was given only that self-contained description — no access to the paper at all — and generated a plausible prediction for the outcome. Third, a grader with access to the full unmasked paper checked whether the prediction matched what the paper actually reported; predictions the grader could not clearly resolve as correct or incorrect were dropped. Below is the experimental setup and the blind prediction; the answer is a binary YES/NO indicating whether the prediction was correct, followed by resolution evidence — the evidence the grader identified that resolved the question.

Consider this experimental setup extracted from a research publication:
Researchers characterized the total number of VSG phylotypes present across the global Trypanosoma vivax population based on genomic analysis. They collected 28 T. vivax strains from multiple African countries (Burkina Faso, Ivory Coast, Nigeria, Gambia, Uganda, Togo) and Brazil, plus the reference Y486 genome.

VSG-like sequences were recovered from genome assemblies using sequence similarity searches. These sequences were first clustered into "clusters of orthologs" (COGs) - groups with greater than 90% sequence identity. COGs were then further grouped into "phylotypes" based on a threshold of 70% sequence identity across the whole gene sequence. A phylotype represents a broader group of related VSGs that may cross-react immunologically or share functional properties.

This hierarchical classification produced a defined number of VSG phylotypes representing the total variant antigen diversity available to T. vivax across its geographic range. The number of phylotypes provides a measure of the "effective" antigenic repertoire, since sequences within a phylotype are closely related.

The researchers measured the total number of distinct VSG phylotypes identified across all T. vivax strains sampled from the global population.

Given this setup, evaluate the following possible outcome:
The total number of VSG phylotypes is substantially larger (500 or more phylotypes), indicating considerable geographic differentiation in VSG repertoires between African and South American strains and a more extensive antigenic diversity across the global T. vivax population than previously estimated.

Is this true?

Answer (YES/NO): NO